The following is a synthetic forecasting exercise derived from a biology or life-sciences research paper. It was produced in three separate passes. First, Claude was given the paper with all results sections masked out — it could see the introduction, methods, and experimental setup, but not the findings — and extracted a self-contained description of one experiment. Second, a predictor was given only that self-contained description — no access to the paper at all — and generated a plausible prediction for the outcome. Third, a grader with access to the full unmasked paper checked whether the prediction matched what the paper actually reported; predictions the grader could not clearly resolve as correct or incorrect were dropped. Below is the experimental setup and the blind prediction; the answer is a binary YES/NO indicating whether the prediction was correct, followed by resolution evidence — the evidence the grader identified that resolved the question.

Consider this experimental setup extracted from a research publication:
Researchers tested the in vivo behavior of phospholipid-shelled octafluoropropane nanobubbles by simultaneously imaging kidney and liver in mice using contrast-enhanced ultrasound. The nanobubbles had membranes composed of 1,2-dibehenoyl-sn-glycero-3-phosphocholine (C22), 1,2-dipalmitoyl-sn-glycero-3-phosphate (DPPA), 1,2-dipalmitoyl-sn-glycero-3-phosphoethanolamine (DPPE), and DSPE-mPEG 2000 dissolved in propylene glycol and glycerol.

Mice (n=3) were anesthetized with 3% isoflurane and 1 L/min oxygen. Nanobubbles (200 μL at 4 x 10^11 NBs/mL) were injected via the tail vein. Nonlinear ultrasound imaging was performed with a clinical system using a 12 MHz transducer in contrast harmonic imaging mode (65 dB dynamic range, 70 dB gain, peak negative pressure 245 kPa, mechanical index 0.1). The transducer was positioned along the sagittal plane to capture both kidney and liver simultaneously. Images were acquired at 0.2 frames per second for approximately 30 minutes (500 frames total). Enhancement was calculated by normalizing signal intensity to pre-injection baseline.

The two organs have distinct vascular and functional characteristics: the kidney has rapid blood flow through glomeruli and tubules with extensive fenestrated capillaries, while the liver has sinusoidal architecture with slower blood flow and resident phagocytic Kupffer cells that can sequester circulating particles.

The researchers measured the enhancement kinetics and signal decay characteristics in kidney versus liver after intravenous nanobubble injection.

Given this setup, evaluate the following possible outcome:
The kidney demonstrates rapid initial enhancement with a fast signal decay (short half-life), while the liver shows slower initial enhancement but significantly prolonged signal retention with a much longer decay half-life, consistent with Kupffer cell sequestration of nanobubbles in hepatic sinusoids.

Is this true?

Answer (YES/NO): NO